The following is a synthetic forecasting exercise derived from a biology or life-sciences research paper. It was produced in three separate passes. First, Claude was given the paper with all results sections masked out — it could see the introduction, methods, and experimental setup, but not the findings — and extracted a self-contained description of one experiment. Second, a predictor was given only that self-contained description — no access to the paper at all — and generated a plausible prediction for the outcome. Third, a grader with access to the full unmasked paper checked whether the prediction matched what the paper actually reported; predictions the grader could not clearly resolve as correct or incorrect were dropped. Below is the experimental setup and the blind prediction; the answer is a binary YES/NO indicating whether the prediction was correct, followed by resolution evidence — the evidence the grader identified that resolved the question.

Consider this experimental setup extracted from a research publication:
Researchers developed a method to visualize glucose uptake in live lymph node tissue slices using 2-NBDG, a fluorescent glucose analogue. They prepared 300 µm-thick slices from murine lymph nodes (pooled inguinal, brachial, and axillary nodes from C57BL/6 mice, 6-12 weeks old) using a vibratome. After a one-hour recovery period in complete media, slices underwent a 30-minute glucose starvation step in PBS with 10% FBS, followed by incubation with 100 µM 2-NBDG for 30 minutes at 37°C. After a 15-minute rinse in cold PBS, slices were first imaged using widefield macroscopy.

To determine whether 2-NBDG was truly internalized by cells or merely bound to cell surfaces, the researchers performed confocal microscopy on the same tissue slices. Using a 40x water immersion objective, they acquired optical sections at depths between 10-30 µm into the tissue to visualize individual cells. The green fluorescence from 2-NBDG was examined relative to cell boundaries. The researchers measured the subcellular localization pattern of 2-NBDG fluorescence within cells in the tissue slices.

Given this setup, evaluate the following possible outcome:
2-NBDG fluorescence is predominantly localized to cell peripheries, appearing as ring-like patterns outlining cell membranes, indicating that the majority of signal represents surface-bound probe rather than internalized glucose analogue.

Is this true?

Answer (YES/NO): NO